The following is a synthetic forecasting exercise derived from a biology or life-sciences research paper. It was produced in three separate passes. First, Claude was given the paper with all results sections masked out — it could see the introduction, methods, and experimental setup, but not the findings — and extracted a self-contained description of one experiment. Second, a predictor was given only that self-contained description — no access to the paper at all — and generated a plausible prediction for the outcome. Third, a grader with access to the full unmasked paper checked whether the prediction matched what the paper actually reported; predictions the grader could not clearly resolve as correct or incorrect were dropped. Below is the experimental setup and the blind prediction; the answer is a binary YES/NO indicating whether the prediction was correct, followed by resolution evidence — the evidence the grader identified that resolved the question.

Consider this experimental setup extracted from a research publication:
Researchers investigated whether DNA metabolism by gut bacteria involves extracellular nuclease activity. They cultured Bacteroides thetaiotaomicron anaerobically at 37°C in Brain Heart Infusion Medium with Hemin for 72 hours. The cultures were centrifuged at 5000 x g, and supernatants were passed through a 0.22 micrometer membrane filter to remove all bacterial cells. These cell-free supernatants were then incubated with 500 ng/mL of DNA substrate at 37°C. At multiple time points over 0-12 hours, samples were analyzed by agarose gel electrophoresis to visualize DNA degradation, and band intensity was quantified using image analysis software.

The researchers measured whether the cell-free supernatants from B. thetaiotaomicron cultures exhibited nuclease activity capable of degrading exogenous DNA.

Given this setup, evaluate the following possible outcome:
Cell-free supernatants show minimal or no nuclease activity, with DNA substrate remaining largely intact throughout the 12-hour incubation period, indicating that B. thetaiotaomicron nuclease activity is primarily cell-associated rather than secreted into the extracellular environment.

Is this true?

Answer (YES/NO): NO